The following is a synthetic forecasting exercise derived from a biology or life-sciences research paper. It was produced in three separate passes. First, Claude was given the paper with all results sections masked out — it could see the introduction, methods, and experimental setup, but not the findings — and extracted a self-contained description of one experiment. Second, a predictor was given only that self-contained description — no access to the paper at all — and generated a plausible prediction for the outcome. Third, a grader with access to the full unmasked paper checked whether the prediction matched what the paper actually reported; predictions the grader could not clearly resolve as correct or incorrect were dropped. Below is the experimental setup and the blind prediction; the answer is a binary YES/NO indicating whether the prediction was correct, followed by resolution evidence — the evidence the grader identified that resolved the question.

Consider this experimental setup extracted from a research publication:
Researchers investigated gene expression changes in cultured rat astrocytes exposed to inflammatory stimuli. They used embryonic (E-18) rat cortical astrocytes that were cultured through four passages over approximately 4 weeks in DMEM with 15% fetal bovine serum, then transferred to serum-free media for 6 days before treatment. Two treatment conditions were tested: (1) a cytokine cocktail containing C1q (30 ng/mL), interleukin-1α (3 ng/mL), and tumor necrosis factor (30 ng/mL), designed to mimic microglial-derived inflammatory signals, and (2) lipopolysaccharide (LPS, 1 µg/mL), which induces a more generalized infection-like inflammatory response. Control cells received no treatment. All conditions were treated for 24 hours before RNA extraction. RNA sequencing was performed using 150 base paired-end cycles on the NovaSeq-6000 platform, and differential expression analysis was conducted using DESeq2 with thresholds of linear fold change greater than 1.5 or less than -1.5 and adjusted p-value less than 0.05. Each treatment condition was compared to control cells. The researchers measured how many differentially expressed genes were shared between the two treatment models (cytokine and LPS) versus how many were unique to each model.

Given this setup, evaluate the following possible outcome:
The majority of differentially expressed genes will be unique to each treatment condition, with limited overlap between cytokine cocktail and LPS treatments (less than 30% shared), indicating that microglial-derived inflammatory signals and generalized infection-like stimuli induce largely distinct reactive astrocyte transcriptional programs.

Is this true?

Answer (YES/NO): YES